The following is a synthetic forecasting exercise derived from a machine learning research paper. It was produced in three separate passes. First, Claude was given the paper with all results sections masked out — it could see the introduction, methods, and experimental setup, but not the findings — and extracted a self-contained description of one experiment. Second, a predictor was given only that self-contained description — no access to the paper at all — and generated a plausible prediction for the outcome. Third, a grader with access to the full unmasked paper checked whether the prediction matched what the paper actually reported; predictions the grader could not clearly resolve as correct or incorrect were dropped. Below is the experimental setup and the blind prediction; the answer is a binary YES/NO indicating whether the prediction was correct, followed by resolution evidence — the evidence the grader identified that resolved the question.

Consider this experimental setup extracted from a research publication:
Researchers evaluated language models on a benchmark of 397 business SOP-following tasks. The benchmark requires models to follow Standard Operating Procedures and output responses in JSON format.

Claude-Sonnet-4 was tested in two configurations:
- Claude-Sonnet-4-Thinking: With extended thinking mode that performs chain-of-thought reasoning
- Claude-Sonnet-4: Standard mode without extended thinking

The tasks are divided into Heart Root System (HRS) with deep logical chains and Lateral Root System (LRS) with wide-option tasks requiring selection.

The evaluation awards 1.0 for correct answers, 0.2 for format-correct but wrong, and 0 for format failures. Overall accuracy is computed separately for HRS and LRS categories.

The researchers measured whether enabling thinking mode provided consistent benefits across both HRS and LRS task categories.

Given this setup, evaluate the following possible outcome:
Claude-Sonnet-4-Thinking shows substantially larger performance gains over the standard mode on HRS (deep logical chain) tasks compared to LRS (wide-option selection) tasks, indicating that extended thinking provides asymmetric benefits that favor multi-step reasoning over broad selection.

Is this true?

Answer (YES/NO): NO